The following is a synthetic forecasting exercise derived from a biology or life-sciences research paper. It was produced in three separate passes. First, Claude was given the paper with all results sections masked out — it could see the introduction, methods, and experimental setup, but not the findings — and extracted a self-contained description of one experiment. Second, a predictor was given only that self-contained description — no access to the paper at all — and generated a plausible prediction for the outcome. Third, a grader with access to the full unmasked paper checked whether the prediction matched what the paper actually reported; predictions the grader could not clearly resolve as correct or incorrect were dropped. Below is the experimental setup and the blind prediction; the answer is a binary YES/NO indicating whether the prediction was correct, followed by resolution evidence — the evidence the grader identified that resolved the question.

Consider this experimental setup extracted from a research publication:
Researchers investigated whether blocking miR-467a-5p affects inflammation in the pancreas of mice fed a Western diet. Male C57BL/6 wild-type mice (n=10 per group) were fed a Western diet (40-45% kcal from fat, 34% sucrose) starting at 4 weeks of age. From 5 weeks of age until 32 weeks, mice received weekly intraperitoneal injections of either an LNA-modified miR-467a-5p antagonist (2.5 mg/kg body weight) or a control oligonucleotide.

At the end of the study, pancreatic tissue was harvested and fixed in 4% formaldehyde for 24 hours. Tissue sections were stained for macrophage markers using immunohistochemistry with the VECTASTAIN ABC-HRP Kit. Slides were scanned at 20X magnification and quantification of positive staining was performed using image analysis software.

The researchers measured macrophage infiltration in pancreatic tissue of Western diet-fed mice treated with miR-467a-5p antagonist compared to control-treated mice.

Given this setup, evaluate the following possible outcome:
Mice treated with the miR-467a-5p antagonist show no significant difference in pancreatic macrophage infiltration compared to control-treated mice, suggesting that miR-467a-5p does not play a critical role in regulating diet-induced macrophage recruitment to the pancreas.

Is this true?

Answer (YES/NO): NO